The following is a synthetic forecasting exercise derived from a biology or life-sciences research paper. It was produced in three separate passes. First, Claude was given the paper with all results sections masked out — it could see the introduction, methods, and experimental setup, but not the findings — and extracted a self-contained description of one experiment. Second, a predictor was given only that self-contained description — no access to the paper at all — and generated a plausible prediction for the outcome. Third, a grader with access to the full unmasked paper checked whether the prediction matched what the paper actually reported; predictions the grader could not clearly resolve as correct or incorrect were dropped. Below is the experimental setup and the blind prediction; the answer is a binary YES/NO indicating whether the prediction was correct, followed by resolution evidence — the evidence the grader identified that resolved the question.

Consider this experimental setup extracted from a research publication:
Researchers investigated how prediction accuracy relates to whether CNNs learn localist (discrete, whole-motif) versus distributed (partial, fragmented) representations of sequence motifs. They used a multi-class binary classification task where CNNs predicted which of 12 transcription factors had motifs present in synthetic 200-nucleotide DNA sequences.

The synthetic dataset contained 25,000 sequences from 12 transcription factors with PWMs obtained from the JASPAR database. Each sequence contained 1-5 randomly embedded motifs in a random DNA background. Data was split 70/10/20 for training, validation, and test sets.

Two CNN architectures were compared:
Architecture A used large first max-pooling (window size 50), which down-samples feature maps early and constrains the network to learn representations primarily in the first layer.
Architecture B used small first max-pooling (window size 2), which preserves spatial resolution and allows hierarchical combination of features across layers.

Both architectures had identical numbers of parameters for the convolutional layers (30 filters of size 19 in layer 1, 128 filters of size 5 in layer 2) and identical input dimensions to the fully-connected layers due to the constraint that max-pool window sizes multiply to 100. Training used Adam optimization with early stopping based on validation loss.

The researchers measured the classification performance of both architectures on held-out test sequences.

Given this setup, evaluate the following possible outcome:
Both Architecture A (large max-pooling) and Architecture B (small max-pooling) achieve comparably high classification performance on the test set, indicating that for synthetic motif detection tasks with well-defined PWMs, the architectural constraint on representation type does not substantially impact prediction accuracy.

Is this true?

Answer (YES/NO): YES